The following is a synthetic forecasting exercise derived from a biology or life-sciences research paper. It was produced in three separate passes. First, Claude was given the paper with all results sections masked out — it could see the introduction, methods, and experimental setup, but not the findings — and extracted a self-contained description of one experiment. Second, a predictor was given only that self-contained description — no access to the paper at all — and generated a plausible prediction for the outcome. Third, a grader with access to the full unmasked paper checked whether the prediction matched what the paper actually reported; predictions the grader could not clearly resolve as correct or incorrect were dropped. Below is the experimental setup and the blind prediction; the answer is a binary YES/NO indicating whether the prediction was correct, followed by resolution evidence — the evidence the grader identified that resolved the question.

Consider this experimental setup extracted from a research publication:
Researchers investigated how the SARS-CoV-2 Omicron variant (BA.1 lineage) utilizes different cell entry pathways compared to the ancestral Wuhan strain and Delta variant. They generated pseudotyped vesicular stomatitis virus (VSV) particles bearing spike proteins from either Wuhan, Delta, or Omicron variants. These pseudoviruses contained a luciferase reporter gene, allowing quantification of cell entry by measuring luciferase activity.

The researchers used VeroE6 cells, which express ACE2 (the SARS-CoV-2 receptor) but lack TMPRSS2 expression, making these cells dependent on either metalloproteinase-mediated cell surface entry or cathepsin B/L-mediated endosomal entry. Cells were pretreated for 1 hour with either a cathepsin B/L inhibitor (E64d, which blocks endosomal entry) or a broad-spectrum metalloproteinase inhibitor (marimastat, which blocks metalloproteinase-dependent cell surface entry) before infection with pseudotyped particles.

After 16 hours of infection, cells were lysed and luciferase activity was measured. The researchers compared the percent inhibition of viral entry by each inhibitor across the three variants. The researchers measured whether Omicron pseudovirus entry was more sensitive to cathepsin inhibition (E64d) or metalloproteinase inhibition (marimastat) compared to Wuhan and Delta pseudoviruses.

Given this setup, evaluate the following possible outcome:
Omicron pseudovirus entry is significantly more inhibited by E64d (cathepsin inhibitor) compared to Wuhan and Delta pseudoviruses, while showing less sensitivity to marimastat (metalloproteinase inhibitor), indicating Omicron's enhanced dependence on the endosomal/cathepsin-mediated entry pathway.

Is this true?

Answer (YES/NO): YES